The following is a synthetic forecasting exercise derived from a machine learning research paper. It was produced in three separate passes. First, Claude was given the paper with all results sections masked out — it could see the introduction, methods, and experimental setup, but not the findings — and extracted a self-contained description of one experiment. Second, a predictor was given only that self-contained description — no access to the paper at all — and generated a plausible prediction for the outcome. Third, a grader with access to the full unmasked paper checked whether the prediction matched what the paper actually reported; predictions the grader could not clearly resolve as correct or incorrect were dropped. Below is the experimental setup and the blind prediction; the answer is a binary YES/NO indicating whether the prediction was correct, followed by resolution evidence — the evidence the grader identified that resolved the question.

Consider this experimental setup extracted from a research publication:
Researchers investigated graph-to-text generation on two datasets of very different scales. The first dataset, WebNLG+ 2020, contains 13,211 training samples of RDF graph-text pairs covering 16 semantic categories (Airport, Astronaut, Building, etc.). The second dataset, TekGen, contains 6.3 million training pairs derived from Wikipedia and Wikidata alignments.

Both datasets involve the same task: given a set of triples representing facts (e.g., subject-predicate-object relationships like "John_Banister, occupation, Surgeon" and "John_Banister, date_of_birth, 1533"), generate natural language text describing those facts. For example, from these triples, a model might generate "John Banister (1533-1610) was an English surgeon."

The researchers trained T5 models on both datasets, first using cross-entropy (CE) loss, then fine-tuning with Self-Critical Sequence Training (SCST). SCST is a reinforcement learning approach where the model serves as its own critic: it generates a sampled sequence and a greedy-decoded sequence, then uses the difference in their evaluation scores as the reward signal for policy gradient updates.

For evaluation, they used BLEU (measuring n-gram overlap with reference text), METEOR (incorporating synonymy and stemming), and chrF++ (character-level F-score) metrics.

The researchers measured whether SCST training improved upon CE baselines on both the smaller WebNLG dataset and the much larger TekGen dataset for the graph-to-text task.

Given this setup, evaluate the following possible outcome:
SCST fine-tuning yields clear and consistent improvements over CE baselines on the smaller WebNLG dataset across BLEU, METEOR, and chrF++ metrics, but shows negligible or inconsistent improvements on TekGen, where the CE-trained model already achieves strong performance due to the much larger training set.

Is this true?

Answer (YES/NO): NO